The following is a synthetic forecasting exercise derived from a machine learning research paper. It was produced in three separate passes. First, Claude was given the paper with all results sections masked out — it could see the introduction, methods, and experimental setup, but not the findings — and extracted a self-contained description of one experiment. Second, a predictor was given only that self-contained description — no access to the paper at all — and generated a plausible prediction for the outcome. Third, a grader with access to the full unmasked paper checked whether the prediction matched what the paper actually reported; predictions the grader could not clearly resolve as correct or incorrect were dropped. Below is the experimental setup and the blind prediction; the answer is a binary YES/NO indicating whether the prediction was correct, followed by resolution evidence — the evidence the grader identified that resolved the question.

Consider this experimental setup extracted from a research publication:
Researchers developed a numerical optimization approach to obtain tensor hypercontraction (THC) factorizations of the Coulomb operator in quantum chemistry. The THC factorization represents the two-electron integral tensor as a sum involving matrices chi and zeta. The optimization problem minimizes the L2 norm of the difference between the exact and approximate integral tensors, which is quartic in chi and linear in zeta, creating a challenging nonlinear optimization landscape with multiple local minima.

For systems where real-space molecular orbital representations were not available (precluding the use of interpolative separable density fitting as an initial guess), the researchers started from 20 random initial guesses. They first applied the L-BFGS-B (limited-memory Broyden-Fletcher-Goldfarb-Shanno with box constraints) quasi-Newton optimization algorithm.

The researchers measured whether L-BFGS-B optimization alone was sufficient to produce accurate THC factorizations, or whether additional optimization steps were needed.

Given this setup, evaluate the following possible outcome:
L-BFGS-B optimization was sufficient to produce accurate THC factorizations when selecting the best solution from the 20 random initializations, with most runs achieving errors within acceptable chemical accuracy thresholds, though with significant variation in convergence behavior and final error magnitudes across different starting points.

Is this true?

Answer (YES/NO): NO